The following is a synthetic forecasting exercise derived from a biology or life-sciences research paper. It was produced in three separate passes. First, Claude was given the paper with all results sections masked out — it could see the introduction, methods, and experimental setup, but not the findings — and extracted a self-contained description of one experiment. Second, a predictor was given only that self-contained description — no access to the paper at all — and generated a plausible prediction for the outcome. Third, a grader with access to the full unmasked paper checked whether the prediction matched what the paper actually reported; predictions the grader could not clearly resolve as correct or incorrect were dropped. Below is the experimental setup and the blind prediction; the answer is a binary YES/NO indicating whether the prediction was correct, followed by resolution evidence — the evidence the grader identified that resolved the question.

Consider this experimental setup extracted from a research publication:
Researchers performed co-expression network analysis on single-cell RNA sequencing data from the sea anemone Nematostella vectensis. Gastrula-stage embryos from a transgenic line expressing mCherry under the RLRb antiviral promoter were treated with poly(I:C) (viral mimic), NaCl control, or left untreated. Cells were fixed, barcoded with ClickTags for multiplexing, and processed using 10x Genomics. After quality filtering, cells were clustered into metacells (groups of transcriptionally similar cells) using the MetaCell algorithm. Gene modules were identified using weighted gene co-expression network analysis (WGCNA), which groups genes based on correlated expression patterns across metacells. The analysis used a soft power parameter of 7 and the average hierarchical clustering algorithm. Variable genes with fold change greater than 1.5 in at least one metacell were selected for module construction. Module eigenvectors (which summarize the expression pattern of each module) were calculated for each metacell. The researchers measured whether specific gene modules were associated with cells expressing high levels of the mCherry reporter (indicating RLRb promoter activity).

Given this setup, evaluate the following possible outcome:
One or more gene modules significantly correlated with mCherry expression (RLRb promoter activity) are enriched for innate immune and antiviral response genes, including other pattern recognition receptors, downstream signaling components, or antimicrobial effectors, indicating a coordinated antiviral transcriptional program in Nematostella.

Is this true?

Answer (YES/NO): YES